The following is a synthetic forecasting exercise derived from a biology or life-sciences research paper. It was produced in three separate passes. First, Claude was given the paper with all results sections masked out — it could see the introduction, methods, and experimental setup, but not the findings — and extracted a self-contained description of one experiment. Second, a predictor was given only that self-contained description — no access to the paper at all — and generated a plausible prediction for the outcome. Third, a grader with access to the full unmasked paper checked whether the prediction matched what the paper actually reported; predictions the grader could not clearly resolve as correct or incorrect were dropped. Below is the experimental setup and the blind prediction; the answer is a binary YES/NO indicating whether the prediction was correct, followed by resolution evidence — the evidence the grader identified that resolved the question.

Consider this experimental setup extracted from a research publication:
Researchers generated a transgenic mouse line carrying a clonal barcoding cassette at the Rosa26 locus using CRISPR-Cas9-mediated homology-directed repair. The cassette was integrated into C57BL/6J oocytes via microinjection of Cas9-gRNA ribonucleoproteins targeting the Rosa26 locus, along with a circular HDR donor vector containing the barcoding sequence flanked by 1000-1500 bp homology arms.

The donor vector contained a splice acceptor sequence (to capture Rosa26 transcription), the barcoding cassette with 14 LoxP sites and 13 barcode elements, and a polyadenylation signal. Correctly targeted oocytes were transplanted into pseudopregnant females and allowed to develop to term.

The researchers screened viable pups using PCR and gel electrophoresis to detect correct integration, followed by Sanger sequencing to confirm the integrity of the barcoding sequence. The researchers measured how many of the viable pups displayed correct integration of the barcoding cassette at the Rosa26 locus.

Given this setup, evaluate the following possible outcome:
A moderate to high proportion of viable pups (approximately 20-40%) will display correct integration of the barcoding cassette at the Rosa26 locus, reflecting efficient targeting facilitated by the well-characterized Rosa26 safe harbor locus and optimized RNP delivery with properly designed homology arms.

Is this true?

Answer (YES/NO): NO